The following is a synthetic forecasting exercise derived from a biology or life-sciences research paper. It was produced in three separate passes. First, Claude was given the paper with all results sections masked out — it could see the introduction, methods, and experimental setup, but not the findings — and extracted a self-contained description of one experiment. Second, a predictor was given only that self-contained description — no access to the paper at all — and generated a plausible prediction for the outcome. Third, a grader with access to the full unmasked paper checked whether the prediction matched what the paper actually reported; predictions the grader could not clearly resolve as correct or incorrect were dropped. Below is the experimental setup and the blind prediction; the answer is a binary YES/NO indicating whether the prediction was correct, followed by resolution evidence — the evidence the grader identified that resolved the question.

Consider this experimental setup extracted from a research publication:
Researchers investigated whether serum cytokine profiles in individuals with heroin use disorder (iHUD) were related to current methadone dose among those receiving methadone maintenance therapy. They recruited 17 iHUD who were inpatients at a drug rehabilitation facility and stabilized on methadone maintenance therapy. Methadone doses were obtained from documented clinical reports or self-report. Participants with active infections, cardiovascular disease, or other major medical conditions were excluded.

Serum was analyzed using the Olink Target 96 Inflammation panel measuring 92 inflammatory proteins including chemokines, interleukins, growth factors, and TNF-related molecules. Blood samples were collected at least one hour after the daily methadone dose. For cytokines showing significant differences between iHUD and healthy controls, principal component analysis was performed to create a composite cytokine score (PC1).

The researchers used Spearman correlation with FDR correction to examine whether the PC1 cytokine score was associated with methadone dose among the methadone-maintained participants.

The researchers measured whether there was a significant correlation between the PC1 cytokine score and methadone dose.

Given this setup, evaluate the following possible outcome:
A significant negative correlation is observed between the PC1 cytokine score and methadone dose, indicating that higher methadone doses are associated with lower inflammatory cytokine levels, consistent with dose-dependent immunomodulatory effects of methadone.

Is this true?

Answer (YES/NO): NO